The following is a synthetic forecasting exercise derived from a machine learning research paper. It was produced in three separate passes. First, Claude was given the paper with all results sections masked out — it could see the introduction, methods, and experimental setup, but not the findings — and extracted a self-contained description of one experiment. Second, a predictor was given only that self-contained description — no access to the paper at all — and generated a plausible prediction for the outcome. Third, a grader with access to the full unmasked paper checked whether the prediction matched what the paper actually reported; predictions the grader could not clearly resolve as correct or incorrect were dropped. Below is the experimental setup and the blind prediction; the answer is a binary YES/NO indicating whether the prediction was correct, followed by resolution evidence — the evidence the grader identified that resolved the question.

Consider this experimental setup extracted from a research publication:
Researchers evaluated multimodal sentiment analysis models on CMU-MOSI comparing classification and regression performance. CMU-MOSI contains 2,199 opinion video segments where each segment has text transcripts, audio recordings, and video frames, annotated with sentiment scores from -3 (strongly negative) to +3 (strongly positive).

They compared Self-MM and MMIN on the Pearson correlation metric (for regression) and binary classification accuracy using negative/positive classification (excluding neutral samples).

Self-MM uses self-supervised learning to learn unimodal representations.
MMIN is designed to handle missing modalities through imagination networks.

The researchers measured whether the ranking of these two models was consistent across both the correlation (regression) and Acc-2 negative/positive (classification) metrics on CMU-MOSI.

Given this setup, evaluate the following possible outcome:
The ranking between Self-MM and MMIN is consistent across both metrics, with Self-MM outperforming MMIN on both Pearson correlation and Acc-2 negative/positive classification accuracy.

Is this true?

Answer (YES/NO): YES